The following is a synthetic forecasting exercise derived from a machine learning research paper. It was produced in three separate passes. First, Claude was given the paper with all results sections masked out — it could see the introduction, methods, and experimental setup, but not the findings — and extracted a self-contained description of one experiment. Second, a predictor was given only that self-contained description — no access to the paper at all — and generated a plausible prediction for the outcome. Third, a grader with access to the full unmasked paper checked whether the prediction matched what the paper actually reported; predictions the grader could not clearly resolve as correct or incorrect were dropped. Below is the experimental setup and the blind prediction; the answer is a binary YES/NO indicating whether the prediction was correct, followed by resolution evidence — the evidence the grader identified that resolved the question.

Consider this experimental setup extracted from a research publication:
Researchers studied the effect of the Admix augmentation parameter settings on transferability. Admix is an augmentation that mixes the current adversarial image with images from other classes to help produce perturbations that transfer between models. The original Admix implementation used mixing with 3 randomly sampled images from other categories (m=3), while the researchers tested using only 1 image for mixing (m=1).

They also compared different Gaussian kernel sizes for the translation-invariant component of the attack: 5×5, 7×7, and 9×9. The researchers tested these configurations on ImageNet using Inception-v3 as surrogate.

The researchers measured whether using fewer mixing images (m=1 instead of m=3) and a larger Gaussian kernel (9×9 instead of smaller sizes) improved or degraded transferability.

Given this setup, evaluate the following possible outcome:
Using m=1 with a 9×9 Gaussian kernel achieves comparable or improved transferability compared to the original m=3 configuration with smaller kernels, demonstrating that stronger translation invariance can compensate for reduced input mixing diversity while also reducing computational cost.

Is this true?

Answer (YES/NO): YES